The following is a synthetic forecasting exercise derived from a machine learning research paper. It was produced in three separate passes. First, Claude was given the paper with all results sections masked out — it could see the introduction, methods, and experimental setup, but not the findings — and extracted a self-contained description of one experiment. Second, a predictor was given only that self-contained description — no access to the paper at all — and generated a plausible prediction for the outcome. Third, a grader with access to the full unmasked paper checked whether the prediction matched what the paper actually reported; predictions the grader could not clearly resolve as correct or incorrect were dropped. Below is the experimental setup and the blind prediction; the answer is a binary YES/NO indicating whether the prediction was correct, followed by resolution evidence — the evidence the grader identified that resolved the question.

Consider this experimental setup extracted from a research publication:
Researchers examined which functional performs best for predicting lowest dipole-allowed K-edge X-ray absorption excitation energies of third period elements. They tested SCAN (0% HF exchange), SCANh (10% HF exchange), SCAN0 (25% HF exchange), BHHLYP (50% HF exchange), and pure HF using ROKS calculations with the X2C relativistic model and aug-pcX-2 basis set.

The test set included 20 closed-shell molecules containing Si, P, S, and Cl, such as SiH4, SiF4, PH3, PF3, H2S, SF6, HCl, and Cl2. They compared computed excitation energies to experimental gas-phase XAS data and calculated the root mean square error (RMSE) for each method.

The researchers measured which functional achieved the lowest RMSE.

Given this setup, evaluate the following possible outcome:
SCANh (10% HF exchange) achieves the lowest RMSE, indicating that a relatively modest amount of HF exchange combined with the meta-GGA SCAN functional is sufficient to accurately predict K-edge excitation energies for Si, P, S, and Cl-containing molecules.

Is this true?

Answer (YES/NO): YES